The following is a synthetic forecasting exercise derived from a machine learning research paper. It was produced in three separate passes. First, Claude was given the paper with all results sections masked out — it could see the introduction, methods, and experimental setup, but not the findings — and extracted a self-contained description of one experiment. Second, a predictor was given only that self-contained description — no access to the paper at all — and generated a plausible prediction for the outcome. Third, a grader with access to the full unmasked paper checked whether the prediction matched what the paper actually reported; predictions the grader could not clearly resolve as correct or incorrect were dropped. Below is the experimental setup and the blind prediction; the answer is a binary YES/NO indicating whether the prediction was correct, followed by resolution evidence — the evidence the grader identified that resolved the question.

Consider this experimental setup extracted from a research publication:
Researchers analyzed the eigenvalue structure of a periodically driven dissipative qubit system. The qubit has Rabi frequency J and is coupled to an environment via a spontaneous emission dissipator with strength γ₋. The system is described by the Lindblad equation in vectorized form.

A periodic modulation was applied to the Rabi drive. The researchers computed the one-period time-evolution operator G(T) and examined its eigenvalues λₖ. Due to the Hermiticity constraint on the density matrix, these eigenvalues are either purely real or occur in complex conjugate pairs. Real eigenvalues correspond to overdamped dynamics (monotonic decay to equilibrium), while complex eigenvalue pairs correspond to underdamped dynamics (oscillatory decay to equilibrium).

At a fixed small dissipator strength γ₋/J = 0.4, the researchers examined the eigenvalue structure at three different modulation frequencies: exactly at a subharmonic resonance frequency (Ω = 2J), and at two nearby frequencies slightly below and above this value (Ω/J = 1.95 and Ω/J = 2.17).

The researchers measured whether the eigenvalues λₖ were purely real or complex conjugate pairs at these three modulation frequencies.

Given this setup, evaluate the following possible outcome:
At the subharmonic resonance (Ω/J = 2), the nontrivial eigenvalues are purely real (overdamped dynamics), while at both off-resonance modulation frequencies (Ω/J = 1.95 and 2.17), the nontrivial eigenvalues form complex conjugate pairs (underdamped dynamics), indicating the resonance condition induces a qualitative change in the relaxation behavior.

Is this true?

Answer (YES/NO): YES